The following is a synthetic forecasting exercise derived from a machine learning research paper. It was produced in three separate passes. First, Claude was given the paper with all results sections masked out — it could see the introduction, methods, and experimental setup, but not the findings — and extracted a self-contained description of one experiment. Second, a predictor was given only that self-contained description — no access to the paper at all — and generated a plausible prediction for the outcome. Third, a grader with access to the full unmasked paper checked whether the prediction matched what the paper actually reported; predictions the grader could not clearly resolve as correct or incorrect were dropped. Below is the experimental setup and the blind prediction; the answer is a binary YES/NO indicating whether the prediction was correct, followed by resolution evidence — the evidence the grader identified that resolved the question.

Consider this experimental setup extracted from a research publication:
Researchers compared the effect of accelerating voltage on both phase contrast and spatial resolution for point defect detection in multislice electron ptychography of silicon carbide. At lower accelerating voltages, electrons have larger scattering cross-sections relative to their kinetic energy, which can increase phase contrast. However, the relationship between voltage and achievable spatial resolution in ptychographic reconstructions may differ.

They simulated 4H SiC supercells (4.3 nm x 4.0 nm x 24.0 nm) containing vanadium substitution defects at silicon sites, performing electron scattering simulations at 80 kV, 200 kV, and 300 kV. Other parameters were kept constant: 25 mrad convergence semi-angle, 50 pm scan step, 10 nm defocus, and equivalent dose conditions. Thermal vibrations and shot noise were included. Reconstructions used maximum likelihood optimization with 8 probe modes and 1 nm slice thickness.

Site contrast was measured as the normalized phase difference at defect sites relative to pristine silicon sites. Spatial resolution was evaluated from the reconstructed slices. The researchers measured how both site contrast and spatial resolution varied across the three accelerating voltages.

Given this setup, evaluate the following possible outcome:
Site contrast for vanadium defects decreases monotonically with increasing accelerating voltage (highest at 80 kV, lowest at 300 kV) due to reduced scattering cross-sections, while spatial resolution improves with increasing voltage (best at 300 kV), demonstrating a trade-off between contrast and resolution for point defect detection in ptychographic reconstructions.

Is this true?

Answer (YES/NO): YES